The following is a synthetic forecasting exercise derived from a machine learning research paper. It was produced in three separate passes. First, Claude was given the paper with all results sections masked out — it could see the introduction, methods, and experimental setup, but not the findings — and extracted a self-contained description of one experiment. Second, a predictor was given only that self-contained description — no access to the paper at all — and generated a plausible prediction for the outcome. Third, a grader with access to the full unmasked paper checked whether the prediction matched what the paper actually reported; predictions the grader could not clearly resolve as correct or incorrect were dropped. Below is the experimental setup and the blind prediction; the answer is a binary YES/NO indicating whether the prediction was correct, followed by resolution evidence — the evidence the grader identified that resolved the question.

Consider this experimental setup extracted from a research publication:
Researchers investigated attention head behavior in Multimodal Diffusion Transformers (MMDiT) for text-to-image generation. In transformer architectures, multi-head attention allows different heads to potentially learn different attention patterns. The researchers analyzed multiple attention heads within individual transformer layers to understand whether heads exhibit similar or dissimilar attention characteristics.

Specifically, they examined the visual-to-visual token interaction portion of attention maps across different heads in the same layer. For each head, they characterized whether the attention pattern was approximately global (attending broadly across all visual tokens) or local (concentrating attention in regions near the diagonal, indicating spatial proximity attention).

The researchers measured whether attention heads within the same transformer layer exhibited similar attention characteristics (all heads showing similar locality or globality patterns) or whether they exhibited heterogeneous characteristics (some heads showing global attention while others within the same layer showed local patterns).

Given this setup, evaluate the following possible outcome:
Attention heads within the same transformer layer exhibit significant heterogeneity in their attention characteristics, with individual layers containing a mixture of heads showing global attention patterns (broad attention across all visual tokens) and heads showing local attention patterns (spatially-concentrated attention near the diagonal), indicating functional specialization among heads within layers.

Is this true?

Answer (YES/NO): YES